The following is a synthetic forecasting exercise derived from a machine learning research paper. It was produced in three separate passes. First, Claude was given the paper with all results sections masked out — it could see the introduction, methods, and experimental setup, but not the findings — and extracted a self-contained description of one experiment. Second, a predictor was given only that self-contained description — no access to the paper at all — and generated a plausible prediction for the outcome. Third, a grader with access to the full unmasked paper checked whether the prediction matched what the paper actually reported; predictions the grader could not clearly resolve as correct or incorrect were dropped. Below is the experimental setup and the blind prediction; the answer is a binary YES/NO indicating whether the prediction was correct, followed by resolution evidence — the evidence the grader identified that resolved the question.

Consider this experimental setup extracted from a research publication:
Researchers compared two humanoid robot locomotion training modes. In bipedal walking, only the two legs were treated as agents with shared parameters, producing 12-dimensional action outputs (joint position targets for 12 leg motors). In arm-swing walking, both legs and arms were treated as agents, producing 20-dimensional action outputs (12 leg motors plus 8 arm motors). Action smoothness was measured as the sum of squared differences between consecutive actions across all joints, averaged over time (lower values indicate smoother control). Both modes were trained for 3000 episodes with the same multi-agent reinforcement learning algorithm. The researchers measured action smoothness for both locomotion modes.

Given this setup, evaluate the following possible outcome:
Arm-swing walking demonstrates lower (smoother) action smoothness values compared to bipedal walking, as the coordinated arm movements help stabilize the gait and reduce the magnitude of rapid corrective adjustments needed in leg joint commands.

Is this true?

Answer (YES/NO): NO